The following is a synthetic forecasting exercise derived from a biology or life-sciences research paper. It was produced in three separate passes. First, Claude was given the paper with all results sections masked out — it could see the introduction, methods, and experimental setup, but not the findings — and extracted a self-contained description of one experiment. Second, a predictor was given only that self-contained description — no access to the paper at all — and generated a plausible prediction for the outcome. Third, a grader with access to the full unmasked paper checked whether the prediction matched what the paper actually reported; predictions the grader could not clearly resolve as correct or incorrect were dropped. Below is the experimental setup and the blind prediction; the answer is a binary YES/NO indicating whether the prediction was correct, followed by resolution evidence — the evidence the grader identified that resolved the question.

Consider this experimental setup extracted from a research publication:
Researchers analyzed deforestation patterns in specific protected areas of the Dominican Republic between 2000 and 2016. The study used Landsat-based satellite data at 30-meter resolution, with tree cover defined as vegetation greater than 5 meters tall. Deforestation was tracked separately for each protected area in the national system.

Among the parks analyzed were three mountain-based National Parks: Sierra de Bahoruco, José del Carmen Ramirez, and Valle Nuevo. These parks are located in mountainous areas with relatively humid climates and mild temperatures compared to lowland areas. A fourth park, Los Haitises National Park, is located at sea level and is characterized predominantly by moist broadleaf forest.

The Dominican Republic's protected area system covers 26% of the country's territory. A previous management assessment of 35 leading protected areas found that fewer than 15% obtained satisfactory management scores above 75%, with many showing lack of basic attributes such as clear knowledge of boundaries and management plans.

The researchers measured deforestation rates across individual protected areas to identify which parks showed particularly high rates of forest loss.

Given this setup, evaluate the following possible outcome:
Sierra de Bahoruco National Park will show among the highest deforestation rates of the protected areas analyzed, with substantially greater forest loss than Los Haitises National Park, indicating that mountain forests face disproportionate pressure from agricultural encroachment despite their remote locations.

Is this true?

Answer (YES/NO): NO